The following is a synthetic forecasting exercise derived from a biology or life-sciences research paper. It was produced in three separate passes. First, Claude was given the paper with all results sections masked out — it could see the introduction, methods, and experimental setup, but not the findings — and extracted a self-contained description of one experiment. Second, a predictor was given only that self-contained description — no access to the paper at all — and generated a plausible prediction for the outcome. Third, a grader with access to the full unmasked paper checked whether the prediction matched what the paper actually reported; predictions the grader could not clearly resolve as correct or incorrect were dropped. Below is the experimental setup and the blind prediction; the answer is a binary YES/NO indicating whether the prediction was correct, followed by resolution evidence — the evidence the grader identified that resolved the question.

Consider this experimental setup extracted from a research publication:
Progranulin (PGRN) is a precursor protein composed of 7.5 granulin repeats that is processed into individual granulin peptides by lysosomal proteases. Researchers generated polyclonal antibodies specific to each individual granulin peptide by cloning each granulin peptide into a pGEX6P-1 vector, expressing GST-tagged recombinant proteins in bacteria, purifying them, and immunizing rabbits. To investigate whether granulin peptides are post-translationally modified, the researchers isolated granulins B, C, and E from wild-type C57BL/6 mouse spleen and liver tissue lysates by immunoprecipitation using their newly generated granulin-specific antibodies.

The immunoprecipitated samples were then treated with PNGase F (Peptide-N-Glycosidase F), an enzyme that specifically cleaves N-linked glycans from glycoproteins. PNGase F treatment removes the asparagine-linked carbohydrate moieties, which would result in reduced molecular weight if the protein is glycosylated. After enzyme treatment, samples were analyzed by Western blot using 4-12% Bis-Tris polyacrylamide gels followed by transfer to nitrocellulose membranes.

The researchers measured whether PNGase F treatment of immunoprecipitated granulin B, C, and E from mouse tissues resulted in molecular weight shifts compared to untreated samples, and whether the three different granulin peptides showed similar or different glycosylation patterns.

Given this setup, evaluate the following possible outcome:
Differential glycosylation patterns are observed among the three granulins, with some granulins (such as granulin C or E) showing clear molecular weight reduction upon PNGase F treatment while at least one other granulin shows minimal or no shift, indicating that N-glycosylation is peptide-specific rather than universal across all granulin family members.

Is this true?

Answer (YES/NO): NO